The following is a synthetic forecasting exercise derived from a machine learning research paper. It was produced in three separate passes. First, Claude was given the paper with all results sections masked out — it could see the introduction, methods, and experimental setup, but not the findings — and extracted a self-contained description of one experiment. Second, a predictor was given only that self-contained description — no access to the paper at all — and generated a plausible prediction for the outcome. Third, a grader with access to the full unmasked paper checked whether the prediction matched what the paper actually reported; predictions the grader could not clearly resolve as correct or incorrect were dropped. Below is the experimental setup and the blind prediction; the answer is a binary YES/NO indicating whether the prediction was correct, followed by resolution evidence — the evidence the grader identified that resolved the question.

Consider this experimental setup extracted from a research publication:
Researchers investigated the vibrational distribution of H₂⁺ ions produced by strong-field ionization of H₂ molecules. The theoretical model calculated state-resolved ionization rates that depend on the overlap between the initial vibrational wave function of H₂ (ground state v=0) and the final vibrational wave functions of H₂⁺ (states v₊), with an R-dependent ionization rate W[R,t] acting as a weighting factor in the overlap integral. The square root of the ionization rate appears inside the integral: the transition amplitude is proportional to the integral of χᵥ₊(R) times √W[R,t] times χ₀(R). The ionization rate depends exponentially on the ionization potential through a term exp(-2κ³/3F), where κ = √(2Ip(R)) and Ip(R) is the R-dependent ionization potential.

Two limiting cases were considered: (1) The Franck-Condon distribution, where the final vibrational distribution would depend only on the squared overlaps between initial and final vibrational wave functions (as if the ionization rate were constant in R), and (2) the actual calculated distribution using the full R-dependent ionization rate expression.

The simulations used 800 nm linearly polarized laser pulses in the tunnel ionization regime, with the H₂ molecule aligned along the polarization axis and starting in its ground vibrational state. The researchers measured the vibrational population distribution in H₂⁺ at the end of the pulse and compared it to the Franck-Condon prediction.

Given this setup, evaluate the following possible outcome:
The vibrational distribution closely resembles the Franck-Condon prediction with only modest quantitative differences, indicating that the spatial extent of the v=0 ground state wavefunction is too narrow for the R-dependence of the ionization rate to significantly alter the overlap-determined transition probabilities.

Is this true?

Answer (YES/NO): NO